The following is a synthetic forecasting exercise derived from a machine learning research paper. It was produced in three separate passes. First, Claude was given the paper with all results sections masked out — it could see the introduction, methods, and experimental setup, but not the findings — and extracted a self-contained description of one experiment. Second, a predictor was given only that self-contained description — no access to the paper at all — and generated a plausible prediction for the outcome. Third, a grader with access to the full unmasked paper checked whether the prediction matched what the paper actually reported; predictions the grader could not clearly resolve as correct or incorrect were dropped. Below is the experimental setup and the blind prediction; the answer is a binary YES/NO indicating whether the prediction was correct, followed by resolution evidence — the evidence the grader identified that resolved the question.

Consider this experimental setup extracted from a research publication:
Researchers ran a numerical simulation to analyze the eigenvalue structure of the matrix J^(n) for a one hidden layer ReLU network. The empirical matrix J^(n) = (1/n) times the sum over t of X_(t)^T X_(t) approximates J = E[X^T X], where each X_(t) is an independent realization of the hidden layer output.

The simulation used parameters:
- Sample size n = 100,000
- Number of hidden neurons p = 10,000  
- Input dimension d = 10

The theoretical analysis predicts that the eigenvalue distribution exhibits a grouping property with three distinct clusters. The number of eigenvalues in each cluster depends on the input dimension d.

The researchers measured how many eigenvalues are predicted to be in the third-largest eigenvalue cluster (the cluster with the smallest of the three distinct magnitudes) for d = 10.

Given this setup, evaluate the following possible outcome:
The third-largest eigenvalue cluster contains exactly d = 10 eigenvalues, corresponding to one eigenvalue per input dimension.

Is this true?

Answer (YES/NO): NO